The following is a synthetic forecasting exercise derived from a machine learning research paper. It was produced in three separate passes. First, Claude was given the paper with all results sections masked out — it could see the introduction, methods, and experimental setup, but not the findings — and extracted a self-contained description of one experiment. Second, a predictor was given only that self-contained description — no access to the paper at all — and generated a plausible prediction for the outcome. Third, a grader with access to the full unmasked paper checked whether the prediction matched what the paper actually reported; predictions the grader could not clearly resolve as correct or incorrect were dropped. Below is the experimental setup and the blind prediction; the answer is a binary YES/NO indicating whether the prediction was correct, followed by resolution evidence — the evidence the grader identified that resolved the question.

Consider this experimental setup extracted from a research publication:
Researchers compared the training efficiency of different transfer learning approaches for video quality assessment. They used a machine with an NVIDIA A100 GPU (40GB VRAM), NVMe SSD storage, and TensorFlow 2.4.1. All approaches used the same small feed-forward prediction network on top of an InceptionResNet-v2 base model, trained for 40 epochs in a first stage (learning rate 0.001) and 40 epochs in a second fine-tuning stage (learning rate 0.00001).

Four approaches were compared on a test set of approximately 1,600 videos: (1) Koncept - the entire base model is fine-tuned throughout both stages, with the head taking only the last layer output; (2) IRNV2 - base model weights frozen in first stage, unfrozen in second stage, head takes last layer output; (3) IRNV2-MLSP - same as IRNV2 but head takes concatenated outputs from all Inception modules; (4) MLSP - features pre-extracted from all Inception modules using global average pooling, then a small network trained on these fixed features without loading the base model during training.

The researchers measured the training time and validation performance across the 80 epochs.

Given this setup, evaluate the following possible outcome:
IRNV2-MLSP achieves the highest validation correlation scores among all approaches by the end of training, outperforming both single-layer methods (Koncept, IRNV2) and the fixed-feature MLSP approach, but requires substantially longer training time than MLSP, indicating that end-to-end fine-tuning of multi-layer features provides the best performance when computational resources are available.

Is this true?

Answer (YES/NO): NO